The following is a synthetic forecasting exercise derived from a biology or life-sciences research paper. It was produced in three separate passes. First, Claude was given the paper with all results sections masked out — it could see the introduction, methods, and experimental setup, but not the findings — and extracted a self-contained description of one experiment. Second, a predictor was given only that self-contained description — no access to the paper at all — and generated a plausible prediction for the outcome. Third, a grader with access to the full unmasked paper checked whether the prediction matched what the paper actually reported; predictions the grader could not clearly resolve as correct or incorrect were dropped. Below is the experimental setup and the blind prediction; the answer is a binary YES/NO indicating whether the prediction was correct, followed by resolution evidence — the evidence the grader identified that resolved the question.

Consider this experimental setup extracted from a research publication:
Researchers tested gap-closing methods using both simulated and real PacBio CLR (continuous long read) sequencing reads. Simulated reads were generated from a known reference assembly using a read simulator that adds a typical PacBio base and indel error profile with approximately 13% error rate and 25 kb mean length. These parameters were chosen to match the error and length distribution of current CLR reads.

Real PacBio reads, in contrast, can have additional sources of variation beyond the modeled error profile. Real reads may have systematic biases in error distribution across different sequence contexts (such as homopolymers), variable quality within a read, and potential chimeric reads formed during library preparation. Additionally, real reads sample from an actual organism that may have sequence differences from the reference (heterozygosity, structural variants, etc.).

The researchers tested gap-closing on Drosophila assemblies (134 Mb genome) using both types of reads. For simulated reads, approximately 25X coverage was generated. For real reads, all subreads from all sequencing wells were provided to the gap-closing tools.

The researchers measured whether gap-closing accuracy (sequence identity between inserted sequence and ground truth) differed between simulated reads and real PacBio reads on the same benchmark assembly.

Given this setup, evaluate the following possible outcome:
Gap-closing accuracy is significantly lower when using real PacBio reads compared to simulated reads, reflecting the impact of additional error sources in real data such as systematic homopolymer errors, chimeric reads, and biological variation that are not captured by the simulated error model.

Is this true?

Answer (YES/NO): NO